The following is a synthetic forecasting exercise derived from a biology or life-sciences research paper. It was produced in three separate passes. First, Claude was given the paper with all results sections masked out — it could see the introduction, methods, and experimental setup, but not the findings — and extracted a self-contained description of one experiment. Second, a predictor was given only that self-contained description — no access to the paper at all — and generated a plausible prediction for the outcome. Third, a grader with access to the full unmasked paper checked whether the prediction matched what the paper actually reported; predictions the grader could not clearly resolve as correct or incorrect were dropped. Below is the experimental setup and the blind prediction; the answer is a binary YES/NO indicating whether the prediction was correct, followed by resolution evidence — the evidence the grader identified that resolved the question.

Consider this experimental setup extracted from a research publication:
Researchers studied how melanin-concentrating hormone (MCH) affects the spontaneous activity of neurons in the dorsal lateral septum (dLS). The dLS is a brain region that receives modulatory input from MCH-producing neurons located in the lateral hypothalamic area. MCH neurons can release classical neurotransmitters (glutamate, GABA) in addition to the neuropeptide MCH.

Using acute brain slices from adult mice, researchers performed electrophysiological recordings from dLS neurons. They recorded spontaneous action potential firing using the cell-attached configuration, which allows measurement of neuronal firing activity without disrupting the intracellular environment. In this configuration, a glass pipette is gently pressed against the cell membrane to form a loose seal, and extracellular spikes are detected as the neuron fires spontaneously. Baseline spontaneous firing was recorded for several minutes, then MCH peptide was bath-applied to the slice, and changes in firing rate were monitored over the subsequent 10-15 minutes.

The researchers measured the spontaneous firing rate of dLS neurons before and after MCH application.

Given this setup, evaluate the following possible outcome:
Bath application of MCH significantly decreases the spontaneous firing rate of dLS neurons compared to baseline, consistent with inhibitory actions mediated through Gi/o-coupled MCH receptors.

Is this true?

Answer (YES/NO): YES